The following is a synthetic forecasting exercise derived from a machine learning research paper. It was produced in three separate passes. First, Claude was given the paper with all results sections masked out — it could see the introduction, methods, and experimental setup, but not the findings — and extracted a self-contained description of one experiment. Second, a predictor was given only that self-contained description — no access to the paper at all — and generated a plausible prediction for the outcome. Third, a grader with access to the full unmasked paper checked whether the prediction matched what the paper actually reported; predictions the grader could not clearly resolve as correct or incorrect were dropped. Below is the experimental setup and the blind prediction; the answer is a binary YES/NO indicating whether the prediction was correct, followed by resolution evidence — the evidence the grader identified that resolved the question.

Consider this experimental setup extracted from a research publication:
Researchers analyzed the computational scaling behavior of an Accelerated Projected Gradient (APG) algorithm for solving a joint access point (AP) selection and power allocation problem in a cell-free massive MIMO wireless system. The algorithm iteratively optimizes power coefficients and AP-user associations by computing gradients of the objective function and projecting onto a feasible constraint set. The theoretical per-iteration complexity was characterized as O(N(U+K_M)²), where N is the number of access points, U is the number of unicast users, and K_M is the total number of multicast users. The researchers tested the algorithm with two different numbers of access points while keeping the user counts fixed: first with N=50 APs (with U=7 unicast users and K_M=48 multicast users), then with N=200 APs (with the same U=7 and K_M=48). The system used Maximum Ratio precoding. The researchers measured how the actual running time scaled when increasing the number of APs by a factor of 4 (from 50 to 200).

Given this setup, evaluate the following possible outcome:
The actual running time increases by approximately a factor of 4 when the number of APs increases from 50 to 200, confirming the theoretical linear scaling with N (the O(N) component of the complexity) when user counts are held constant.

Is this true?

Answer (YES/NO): NO